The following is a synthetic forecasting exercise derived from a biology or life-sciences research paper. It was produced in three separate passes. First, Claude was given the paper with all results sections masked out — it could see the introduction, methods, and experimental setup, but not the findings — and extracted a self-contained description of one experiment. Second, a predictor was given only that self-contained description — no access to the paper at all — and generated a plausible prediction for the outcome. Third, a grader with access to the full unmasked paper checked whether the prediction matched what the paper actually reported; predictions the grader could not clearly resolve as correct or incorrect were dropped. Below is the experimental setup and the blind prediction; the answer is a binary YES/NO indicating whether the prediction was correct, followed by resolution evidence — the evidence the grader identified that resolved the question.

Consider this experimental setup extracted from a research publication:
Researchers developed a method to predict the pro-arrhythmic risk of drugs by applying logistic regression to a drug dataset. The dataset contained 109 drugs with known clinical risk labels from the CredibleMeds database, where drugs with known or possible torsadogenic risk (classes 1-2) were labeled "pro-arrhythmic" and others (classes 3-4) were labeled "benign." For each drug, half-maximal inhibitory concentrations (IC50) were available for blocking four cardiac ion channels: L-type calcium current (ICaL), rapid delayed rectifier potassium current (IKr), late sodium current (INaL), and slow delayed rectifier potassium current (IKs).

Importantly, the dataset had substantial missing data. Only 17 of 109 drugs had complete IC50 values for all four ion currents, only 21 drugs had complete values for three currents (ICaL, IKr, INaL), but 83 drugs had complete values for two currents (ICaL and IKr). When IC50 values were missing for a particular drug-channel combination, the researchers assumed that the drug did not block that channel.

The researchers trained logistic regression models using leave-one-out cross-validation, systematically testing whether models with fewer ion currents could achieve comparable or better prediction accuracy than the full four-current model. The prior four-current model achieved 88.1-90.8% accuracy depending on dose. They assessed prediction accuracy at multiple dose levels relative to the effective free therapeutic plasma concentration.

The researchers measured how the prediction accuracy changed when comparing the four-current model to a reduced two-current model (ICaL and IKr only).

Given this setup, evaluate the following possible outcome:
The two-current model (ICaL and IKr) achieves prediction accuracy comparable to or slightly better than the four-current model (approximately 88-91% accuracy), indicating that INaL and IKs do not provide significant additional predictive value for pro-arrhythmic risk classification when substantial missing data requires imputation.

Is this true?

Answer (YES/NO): YES